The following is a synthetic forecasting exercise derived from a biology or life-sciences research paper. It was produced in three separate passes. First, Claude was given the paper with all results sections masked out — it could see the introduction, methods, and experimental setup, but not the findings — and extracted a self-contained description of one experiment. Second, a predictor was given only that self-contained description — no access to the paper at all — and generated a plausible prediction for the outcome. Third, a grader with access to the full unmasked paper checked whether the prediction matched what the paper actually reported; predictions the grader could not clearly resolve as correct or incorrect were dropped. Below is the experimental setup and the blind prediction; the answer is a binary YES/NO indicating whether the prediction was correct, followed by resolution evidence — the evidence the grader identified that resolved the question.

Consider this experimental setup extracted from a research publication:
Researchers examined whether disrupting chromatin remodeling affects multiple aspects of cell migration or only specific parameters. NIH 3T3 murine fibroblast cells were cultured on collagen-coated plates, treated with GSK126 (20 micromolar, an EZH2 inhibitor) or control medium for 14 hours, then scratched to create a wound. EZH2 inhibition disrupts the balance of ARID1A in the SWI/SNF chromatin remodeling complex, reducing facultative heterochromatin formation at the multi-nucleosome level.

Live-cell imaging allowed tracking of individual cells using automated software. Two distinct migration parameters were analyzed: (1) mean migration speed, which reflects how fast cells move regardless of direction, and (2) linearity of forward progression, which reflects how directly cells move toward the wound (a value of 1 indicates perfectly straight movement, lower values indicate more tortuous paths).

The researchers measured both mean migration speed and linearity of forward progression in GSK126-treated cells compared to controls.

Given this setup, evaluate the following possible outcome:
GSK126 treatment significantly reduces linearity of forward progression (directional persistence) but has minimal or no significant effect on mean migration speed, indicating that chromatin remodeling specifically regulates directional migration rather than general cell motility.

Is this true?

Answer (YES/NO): NO